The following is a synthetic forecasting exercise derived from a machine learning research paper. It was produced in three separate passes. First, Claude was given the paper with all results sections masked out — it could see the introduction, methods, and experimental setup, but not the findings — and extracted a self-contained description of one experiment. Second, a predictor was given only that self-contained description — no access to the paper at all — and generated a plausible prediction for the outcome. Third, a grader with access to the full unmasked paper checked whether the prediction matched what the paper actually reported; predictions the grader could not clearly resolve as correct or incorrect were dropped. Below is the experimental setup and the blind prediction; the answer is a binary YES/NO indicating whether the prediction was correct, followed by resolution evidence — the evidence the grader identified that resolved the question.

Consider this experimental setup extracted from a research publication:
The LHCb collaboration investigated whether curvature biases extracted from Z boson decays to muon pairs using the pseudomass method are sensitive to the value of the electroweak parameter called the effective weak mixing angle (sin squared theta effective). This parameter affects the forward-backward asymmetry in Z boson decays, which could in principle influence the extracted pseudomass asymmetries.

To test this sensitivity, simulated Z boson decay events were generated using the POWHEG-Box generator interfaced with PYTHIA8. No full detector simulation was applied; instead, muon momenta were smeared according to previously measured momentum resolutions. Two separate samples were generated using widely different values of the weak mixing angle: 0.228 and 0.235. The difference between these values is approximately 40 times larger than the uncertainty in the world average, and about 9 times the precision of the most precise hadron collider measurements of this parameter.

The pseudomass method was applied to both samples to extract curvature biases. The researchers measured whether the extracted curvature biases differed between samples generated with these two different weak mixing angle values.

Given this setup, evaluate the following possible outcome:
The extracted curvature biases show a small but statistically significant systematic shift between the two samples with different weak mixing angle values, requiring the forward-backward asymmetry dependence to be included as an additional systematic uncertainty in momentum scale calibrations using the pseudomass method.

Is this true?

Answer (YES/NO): NO